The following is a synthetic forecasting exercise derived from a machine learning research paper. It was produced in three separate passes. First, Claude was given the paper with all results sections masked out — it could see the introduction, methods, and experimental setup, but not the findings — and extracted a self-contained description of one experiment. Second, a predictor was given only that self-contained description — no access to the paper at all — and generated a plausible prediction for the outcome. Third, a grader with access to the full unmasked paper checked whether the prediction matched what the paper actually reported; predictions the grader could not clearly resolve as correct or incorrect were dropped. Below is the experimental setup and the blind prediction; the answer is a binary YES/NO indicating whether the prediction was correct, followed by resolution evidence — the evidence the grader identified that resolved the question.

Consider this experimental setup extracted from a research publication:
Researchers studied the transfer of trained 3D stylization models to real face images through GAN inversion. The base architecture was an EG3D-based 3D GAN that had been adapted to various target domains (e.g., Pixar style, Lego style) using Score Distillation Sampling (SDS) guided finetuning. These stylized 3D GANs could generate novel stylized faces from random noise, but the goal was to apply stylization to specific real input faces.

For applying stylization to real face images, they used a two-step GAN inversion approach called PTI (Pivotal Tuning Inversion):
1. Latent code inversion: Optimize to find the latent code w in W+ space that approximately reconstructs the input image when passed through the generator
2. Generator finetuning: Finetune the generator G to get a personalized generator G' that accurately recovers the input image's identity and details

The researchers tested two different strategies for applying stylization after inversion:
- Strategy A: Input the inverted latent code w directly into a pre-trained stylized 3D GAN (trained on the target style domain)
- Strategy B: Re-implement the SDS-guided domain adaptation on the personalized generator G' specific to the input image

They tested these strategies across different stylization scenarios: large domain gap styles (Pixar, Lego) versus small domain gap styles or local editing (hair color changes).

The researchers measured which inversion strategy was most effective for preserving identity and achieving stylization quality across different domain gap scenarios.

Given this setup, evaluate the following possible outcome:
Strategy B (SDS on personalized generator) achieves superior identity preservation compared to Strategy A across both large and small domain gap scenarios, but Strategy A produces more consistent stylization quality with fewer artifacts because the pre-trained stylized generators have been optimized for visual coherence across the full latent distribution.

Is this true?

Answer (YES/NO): NO